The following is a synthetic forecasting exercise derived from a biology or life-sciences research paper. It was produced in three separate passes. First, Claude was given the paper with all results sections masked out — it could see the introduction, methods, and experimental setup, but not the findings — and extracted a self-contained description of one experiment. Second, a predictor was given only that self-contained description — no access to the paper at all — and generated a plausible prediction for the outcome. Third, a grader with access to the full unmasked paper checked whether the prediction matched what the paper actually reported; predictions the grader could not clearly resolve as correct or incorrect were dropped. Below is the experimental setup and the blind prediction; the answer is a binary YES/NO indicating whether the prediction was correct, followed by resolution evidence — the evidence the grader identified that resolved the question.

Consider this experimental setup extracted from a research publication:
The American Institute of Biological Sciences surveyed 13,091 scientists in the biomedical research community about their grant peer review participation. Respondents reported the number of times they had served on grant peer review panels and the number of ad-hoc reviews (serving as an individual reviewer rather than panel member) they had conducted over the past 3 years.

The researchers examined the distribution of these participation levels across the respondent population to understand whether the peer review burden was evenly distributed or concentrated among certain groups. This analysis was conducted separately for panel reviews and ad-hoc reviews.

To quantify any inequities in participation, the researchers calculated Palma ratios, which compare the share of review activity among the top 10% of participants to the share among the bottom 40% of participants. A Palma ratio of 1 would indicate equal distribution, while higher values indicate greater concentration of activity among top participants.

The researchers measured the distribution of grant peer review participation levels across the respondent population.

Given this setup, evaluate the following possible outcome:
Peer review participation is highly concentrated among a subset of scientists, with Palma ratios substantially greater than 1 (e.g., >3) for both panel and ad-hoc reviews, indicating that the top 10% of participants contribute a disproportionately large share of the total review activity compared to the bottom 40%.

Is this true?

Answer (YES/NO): YES